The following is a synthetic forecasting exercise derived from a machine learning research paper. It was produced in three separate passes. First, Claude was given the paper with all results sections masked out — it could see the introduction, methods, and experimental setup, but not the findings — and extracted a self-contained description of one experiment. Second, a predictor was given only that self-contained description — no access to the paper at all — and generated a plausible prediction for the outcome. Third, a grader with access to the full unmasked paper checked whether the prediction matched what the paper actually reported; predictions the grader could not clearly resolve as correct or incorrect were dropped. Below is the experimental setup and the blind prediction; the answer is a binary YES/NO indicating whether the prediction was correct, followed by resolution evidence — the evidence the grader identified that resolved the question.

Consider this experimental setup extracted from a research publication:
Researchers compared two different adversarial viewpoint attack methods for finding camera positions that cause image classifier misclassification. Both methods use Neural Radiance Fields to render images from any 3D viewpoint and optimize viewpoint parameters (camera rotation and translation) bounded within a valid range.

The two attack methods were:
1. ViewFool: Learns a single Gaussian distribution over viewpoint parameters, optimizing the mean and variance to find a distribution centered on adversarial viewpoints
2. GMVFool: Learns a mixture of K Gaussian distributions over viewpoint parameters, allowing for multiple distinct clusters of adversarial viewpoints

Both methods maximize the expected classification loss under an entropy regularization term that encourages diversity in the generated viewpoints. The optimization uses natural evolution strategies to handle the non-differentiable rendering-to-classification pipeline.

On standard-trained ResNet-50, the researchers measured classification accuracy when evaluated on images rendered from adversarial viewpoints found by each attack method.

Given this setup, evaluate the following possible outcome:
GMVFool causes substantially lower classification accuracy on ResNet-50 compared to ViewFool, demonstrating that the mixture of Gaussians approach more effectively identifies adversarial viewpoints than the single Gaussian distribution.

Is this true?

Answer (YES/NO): NO